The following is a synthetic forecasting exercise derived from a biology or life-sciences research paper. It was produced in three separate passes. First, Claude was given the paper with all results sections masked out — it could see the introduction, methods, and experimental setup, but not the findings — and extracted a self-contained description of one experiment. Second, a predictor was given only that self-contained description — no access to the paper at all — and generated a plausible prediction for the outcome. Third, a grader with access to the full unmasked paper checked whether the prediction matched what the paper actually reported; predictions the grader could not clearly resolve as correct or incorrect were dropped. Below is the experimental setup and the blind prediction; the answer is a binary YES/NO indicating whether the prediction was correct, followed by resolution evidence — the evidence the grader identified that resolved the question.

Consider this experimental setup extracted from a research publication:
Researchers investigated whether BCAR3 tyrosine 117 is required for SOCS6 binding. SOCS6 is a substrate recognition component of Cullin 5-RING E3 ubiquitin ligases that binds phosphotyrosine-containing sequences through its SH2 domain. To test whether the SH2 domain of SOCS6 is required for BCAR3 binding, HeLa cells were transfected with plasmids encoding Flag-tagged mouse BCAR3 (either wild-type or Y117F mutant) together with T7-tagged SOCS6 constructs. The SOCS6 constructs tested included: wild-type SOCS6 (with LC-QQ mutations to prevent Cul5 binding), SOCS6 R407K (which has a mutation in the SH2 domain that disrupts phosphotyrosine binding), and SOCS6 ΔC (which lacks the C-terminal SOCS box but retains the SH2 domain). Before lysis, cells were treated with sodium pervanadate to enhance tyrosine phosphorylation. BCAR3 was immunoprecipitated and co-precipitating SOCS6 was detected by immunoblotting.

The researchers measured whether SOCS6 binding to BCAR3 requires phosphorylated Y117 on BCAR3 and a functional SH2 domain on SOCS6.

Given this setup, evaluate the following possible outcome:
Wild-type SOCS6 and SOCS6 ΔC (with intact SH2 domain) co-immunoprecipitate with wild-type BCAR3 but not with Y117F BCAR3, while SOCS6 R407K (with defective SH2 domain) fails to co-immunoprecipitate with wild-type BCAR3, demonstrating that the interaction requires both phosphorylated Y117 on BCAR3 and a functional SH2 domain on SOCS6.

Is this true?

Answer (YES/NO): NO